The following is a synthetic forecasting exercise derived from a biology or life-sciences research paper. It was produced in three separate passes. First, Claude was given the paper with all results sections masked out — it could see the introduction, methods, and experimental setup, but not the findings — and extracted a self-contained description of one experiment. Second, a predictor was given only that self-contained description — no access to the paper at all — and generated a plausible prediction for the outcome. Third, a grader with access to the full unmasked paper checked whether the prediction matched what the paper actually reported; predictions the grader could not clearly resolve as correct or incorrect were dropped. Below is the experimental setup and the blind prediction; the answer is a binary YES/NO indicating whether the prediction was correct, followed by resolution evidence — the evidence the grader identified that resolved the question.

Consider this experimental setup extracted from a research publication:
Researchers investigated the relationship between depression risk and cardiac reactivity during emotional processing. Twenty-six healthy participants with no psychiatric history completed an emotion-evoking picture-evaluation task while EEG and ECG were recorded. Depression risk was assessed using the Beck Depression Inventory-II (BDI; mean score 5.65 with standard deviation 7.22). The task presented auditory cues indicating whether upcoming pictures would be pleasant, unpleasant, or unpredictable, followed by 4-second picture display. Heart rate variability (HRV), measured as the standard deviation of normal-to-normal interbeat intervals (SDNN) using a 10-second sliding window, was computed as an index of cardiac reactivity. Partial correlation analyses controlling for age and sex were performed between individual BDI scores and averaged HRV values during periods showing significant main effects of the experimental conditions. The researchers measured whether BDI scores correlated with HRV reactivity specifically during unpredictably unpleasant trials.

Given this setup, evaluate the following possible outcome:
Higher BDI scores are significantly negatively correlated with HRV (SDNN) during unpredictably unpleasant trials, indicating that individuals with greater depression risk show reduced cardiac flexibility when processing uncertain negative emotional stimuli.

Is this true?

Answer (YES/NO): NO